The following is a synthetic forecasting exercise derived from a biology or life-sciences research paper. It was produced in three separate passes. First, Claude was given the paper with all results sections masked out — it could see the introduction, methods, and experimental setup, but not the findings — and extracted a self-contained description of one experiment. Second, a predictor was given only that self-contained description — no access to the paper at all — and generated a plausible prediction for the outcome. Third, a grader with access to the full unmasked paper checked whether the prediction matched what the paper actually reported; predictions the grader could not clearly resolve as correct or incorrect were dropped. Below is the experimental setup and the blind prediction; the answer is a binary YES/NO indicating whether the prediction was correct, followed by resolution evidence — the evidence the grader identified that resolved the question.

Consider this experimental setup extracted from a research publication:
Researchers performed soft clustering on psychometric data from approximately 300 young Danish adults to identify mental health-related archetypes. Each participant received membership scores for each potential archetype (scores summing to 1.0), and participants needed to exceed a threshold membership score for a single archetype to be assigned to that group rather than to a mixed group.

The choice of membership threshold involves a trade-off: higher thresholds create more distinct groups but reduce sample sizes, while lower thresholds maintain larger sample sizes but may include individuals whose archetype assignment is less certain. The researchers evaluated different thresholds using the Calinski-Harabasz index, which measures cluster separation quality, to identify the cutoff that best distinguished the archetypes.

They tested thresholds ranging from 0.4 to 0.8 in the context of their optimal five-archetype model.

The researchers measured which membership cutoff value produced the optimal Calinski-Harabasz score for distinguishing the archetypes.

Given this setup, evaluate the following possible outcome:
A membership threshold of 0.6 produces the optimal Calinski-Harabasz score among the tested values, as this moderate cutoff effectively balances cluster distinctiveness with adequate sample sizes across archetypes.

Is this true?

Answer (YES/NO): NO